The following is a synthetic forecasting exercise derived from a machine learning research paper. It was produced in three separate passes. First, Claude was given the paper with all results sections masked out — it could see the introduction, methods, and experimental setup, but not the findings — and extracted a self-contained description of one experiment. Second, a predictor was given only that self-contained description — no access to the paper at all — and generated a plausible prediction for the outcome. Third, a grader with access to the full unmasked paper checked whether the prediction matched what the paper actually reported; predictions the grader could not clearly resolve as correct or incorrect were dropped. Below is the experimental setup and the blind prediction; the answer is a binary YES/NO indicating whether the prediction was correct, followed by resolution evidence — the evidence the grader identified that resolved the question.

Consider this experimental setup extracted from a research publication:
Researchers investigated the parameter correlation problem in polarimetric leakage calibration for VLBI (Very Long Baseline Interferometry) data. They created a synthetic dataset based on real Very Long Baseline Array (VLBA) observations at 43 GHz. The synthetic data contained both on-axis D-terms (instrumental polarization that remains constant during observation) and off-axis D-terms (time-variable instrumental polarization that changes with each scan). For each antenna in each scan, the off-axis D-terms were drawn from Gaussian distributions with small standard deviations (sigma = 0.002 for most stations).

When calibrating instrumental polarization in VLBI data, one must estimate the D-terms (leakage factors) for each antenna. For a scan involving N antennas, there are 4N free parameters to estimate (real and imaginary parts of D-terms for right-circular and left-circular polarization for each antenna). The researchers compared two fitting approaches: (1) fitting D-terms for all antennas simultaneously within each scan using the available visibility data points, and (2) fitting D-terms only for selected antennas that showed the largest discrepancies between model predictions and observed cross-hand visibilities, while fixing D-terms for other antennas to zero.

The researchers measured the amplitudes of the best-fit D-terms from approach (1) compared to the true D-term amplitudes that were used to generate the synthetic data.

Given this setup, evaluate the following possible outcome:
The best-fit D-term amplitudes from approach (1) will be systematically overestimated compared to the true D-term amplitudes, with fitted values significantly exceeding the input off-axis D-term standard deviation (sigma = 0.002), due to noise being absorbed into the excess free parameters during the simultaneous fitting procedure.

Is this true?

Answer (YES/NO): YES